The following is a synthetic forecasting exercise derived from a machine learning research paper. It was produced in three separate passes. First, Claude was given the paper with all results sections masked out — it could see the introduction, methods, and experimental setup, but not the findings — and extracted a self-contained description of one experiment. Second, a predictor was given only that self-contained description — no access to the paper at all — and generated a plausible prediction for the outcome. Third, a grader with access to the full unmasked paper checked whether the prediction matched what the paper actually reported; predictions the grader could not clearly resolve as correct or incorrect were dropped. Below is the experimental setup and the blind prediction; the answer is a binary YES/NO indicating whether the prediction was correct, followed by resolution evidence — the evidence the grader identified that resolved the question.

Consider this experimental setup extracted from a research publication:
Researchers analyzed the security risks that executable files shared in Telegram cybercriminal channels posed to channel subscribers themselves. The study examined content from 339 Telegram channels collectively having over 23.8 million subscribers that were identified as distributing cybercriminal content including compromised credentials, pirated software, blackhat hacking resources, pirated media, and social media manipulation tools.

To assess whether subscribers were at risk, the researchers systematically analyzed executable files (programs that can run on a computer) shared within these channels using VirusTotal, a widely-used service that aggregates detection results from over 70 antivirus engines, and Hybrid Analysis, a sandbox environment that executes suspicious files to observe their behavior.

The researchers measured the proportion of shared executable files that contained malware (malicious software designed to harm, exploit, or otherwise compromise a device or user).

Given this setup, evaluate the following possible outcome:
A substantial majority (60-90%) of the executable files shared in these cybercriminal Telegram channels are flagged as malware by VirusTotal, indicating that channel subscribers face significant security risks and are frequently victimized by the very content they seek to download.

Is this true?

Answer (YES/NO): NO